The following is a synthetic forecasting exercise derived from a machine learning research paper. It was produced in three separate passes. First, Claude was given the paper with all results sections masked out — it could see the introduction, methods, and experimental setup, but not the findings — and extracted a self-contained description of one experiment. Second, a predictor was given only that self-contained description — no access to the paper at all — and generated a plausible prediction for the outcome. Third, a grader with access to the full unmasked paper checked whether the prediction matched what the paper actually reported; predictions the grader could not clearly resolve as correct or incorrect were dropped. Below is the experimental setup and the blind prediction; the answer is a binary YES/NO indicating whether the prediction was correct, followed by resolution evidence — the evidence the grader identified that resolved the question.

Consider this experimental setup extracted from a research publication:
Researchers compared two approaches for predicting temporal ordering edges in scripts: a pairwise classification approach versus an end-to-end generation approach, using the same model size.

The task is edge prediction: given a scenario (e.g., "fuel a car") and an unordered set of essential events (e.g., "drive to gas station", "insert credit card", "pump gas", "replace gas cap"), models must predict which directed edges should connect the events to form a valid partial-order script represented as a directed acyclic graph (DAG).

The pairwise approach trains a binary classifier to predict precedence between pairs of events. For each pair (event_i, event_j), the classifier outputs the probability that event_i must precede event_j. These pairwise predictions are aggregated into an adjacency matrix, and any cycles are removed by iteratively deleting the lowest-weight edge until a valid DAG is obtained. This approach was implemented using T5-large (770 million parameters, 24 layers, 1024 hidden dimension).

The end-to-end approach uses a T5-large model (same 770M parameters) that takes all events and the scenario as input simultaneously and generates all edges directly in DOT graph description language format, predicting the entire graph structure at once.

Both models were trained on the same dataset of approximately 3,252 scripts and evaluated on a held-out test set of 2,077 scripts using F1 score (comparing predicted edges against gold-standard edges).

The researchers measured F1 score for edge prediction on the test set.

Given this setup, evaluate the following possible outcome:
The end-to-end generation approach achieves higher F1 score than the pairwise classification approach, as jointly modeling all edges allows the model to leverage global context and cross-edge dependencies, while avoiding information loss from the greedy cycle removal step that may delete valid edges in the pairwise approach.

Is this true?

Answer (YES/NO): YES